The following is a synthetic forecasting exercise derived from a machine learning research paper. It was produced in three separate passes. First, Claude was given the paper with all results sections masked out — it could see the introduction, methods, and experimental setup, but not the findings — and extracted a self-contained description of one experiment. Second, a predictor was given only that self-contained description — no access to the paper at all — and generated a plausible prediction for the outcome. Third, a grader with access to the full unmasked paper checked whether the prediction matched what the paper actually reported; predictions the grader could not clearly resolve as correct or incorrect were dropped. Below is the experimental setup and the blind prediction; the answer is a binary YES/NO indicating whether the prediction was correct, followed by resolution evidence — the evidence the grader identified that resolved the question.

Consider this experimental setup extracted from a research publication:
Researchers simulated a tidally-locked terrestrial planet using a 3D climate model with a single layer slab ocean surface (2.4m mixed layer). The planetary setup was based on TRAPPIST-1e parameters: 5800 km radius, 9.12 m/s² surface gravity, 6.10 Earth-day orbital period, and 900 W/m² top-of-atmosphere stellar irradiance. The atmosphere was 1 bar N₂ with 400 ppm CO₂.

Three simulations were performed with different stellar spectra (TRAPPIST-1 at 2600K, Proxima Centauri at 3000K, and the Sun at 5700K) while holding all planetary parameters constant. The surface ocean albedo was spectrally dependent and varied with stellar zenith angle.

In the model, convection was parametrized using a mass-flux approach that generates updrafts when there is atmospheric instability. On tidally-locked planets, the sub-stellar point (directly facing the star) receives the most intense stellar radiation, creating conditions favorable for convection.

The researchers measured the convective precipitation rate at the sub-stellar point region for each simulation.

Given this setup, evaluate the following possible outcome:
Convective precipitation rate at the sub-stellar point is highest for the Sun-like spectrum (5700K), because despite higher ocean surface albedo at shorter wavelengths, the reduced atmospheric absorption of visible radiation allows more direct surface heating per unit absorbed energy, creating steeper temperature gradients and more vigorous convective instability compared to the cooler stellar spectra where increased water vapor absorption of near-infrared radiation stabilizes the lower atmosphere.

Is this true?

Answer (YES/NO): YES